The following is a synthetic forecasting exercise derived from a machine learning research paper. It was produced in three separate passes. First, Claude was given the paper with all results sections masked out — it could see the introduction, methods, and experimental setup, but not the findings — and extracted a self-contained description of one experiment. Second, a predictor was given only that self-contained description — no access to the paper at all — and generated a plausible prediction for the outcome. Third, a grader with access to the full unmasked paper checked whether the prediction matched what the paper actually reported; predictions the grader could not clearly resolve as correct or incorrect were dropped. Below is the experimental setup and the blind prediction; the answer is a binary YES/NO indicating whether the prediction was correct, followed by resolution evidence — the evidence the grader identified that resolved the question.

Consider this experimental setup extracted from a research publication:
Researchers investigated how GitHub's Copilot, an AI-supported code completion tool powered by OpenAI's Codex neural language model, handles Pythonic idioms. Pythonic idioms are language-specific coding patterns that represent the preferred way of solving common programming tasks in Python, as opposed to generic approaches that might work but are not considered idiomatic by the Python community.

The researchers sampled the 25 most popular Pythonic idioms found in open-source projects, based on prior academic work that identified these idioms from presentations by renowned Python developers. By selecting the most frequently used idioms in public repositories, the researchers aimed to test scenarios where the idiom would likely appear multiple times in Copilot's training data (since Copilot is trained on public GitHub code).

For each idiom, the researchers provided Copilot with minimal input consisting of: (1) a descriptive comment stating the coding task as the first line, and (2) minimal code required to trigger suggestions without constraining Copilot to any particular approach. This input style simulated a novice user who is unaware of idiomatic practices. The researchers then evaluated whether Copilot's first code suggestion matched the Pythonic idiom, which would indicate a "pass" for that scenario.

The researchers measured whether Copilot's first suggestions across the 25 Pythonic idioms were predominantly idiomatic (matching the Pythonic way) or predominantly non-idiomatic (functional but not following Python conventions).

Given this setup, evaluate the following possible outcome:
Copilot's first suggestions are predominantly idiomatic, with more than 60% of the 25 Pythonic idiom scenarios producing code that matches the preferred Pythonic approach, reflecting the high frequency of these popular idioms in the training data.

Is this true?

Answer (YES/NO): NO